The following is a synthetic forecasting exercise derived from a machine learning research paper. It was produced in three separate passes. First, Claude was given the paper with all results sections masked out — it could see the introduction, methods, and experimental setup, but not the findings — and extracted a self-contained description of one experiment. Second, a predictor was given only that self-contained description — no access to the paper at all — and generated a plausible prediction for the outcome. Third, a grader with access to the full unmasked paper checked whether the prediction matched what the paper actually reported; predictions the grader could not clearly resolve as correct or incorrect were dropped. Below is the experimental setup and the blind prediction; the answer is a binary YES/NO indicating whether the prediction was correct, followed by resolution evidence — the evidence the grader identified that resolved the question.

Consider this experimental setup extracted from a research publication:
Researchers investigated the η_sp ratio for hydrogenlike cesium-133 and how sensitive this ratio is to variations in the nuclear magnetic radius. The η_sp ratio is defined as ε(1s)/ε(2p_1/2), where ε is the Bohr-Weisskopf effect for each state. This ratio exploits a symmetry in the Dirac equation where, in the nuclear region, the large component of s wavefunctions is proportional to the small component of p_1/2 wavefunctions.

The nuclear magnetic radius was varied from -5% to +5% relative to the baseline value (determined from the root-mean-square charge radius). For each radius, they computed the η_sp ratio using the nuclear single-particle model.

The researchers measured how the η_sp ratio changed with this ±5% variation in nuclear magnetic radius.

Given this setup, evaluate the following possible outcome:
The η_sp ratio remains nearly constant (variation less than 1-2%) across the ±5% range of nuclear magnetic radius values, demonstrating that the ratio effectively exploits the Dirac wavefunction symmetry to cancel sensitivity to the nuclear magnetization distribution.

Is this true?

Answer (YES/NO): YES